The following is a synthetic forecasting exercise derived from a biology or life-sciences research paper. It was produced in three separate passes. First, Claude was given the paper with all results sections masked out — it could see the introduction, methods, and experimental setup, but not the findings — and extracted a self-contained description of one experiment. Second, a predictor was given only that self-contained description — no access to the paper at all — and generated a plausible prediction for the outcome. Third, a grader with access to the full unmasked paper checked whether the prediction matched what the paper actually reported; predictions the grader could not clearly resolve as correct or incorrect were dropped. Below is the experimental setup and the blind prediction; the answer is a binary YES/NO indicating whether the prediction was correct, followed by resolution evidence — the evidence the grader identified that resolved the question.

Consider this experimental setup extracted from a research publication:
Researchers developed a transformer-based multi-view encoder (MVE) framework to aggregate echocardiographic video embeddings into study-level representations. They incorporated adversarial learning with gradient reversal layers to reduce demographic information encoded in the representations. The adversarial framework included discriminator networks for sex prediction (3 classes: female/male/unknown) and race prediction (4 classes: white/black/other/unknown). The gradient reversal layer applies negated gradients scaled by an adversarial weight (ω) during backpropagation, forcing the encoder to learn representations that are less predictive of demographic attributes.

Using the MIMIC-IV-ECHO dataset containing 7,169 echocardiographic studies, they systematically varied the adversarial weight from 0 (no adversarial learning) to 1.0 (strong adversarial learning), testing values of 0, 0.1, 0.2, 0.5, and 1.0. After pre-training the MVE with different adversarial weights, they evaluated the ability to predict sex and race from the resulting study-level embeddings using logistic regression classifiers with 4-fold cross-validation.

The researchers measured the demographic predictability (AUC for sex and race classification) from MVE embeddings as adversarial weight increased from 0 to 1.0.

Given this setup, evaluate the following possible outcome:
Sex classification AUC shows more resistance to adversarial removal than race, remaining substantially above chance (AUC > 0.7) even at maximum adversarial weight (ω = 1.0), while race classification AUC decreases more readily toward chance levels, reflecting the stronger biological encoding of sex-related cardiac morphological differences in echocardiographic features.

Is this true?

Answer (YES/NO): NO